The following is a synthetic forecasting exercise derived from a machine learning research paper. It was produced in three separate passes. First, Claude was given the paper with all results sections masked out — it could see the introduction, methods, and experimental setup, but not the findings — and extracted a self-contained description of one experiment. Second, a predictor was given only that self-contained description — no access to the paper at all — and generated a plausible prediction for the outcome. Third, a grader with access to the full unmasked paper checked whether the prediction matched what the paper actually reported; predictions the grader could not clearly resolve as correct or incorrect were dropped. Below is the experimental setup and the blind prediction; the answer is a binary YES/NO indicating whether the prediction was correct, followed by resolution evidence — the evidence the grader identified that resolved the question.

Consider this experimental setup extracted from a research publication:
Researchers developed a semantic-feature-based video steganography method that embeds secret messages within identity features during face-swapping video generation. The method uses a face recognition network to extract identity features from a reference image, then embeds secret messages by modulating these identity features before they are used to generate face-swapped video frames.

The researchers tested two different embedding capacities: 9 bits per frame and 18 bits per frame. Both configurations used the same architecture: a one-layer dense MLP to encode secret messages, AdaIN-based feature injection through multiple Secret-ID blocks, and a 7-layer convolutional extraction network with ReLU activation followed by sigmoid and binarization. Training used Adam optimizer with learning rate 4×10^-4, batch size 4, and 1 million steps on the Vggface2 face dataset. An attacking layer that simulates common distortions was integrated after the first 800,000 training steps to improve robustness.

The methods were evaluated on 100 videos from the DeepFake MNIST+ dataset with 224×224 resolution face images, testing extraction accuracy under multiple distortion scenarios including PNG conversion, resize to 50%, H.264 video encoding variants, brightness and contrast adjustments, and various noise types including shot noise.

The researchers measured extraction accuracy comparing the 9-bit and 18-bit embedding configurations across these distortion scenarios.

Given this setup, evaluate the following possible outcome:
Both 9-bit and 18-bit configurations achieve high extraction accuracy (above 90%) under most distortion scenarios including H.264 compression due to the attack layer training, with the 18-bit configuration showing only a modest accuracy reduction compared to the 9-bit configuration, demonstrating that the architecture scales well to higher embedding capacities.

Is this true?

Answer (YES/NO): NO